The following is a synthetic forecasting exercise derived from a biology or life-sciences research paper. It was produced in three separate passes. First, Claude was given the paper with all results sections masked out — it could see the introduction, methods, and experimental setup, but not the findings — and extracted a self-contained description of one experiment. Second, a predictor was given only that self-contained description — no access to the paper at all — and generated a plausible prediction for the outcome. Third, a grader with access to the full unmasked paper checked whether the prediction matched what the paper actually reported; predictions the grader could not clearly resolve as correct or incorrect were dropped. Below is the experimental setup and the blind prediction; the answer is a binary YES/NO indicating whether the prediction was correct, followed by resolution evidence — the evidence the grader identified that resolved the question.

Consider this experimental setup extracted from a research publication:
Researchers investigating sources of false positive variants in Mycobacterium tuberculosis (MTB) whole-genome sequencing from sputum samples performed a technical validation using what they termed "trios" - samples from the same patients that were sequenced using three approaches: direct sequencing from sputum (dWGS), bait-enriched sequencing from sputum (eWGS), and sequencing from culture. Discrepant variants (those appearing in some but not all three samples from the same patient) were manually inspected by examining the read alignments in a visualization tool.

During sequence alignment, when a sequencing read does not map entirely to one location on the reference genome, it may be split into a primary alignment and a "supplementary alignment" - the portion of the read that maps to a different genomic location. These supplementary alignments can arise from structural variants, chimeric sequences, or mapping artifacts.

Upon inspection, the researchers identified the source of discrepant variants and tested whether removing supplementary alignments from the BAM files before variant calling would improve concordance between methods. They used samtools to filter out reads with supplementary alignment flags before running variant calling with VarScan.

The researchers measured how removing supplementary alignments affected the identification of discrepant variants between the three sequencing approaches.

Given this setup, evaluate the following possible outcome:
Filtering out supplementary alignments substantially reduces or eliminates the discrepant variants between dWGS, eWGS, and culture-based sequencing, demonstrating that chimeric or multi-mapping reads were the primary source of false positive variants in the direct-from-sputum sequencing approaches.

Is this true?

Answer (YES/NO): YES